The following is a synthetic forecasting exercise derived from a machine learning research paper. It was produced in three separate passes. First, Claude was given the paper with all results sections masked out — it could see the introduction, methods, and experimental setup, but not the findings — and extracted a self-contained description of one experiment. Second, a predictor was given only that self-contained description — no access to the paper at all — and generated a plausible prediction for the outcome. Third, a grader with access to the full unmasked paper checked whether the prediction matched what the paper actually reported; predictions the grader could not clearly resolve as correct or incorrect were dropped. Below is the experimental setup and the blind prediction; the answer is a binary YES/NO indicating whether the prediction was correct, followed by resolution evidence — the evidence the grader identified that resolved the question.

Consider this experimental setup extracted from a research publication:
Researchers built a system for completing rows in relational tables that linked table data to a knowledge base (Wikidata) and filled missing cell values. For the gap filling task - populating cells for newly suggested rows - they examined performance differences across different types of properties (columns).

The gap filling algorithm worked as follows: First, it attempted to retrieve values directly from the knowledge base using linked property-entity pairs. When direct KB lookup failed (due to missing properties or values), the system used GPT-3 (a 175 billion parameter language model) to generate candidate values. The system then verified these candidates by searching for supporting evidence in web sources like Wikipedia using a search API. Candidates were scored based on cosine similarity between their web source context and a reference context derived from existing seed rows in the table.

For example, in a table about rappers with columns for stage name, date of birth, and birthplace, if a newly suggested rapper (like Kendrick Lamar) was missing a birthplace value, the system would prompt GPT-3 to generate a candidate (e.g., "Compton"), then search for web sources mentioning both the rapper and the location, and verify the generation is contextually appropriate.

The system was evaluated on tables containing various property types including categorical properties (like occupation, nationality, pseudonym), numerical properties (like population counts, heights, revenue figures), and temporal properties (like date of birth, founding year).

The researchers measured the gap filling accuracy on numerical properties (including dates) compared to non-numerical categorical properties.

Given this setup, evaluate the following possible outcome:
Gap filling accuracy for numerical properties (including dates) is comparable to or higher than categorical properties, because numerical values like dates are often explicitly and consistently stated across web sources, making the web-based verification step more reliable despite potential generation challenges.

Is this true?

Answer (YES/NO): NO